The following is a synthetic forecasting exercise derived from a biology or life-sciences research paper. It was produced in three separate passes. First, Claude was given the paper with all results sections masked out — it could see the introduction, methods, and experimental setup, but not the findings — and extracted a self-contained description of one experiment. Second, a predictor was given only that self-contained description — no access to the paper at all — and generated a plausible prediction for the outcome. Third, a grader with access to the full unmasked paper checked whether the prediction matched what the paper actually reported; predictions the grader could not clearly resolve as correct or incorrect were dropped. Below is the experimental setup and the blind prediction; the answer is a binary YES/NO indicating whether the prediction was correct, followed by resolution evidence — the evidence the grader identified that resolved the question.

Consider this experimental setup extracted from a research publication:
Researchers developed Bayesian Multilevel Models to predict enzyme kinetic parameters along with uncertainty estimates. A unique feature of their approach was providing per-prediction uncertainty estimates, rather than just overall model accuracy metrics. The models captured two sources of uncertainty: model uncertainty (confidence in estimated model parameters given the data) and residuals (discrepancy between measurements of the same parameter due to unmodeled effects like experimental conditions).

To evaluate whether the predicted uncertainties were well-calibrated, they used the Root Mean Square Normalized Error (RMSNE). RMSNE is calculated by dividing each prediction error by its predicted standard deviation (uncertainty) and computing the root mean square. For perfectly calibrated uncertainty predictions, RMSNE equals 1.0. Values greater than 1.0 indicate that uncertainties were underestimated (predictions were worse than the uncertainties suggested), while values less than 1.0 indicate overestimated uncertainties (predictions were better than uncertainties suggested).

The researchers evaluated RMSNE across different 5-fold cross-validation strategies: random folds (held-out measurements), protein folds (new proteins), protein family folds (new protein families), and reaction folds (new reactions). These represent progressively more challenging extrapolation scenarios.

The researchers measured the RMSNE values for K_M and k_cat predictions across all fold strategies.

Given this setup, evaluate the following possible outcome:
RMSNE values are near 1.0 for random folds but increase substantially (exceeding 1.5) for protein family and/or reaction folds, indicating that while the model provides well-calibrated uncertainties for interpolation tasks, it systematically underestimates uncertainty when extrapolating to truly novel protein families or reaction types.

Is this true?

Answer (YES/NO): NO